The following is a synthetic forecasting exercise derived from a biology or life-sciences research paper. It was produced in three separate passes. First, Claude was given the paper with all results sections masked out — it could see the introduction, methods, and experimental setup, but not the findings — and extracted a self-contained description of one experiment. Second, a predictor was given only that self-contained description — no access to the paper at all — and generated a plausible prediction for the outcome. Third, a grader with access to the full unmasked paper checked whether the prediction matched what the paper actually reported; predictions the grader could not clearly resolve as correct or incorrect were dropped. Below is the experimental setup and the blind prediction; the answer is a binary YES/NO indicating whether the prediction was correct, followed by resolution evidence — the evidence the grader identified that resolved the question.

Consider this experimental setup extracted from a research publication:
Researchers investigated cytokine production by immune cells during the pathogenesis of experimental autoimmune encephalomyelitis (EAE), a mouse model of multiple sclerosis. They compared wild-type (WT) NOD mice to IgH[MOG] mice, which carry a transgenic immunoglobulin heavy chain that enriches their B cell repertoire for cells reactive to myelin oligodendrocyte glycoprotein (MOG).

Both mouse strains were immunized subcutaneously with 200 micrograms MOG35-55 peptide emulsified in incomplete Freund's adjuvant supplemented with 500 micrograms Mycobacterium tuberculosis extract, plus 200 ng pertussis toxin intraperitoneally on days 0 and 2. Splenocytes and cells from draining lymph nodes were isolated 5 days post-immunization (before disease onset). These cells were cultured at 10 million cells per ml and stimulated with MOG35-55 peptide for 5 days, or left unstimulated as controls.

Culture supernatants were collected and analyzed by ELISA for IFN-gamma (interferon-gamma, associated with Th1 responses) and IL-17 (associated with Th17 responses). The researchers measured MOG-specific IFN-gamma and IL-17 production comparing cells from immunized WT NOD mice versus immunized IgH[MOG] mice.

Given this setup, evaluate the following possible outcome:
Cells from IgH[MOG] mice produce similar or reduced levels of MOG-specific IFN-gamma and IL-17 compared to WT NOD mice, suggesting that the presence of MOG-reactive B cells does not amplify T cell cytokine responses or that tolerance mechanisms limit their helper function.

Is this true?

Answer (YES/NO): YES